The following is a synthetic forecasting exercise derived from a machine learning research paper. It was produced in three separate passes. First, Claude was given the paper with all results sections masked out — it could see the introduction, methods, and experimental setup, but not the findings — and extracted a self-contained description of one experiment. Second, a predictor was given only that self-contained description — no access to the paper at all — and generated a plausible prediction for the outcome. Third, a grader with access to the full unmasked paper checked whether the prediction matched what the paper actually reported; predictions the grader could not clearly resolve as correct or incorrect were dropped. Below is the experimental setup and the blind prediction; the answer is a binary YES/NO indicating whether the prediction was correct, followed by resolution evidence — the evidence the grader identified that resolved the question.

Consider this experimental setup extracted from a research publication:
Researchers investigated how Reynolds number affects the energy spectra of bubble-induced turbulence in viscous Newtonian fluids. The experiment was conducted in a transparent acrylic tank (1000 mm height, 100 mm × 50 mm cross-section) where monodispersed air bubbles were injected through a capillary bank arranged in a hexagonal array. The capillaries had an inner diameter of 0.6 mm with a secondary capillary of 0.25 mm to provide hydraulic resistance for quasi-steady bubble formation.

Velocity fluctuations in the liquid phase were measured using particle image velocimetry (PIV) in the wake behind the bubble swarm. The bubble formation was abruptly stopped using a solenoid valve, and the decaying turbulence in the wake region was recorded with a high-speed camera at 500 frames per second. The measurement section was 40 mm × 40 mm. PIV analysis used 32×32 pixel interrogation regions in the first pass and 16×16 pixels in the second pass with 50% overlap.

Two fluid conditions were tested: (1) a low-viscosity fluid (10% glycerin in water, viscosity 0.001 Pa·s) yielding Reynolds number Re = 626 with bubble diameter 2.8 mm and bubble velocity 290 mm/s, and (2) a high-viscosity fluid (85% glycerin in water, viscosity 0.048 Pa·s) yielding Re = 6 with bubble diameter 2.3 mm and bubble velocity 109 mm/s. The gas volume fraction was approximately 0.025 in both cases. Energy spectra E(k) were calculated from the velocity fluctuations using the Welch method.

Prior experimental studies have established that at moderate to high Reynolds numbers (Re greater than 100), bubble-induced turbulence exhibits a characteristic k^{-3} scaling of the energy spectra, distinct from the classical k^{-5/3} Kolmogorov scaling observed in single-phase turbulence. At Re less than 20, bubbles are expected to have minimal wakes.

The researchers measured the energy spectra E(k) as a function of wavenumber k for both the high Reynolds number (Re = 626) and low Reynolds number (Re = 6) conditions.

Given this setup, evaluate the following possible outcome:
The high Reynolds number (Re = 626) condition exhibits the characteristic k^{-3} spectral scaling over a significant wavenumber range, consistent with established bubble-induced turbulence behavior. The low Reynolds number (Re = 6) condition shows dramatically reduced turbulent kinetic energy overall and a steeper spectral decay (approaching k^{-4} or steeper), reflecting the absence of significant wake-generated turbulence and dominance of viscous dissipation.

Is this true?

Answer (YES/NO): NO